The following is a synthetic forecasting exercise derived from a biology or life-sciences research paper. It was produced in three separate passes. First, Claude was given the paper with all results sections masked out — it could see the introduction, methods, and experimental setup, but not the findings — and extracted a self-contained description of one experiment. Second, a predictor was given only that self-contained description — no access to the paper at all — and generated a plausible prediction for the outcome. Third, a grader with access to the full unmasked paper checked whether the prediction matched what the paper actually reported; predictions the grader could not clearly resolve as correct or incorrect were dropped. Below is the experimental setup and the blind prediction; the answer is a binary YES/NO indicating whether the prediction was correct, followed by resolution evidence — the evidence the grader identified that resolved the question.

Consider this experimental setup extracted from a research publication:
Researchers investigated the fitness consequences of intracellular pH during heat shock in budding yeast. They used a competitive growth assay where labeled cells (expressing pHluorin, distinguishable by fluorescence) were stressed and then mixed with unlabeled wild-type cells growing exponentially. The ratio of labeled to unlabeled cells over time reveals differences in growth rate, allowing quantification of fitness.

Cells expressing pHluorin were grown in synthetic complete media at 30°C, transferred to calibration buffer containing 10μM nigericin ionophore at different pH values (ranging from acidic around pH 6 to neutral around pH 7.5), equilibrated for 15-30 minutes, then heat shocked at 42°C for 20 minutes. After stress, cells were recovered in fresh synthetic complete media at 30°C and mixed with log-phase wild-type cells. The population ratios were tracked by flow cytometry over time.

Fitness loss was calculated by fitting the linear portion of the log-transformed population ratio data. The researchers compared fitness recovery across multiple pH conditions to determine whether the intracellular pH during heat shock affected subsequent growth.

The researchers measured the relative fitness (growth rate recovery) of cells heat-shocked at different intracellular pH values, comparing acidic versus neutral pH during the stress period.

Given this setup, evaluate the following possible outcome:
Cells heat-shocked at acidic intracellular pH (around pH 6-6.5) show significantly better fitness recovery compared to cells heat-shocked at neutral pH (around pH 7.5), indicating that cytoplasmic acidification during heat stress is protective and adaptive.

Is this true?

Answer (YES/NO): NO